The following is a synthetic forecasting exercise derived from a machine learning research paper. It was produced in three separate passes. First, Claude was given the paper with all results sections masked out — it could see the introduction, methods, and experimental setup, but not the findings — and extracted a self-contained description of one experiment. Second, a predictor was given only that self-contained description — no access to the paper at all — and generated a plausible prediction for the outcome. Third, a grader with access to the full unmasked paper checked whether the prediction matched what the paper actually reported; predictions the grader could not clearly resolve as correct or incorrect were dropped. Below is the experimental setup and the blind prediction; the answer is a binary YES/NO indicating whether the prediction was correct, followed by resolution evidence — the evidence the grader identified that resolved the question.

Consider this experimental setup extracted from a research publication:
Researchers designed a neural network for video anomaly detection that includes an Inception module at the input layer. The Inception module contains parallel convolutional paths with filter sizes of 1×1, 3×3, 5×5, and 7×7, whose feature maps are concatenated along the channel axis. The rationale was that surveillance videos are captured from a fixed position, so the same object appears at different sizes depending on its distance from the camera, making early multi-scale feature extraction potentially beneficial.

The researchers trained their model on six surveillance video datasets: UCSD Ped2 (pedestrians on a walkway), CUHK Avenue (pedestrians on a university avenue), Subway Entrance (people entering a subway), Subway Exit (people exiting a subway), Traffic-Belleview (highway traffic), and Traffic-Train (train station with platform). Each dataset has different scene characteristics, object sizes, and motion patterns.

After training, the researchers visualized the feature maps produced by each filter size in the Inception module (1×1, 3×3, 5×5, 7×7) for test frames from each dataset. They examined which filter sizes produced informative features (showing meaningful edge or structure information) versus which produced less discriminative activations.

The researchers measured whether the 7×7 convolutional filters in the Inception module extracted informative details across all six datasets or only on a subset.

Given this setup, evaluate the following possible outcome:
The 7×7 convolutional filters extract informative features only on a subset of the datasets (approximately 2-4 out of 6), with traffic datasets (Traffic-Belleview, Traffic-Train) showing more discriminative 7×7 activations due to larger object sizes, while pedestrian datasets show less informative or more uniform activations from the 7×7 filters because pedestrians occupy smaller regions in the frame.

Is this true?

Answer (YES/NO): NO